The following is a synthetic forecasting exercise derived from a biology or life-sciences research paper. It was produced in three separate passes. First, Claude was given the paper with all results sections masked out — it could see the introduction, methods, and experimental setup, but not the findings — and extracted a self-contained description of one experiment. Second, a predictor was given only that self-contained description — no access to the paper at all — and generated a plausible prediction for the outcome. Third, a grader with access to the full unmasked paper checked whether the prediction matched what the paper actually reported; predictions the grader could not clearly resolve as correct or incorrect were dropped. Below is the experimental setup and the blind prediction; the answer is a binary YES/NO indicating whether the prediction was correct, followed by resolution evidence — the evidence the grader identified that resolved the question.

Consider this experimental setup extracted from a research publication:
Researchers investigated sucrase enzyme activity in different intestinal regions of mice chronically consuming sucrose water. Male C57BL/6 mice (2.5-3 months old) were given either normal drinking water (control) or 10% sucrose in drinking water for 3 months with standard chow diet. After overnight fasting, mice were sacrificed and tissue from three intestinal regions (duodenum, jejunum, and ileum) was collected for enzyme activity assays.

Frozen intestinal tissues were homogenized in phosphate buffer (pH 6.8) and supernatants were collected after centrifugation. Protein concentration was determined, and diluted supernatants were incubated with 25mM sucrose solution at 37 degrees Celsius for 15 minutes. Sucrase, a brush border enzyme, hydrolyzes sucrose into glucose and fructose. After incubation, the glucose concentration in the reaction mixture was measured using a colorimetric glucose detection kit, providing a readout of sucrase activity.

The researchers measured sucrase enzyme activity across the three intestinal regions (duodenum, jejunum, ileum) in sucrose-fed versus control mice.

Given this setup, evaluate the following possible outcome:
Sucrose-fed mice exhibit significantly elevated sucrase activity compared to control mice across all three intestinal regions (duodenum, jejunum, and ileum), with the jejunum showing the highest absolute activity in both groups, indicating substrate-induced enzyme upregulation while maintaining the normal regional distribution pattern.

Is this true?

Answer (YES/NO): NO